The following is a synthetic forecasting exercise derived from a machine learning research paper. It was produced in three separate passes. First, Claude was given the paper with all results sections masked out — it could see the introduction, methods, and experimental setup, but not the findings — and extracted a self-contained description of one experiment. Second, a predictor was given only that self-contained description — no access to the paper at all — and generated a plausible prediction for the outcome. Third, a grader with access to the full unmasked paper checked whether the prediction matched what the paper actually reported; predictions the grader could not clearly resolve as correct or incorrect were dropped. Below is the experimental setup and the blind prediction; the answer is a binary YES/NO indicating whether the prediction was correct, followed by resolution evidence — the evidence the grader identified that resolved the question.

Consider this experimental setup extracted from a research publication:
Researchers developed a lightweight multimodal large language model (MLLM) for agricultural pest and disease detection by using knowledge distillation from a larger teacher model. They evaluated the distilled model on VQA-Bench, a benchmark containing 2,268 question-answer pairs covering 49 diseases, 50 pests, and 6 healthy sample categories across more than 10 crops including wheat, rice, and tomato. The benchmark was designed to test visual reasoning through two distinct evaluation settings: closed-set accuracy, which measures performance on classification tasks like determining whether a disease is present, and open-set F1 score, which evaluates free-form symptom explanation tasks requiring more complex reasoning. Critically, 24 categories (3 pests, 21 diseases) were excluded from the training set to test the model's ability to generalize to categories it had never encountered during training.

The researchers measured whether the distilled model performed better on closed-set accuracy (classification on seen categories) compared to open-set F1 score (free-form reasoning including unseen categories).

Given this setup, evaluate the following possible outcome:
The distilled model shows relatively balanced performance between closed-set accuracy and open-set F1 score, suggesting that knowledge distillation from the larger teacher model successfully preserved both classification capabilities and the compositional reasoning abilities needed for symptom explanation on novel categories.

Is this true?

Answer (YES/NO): NO